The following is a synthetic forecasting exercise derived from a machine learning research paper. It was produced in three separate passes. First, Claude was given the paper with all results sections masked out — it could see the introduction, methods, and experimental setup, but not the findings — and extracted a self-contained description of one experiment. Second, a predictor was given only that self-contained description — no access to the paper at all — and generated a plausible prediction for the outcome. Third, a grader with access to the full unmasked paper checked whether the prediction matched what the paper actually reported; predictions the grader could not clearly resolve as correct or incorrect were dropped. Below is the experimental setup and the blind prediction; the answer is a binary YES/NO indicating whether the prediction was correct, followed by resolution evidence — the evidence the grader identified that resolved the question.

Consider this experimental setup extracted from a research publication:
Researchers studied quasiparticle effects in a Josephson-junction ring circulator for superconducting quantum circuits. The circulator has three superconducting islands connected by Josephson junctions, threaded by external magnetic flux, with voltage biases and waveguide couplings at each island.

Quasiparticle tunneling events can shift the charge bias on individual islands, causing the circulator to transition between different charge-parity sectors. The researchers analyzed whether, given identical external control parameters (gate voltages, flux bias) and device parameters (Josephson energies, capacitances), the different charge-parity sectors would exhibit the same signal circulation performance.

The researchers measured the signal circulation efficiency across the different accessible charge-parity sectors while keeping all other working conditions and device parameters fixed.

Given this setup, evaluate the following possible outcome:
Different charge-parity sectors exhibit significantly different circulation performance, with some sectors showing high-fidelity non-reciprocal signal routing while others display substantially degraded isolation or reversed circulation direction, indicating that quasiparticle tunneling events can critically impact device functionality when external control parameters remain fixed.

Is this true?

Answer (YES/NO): YES